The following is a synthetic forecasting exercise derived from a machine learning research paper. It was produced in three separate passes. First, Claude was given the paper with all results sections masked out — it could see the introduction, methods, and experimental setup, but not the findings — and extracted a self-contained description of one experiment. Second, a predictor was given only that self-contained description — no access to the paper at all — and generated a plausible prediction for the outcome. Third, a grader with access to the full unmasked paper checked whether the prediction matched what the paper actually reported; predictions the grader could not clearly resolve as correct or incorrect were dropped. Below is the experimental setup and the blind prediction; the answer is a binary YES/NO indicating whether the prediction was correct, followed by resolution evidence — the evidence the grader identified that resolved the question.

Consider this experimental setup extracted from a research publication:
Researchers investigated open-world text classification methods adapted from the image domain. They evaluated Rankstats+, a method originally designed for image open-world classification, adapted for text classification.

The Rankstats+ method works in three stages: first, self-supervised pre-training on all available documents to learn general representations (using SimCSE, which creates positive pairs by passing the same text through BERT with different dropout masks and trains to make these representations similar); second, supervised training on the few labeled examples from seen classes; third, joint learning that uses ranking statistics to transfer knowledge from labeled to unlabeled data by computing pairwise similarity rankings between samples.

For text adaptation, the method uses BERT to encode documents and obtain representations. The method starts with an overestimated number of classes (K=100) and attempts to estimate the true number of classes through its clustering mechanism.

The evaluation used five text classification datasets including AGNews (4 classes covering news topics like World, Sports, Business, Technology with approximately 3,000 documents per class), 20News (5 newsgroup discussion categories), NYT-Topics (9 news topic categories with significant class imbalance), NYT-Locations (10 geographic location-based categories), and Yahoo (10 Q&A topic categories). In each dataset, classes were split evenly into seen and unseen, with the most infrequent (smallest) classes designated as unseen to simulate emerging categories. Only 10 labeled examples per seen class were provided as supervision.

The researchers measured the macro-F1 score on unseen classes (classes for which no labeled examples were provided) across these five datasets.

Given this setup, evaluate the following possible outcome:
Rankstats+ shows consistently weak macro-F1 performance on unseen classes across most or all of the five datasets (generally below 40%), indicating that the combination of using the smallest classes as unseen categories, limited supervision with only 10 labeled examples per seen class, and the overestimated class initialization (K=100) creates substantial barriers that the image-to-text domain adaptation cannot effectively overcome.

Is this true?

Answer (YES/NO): YES